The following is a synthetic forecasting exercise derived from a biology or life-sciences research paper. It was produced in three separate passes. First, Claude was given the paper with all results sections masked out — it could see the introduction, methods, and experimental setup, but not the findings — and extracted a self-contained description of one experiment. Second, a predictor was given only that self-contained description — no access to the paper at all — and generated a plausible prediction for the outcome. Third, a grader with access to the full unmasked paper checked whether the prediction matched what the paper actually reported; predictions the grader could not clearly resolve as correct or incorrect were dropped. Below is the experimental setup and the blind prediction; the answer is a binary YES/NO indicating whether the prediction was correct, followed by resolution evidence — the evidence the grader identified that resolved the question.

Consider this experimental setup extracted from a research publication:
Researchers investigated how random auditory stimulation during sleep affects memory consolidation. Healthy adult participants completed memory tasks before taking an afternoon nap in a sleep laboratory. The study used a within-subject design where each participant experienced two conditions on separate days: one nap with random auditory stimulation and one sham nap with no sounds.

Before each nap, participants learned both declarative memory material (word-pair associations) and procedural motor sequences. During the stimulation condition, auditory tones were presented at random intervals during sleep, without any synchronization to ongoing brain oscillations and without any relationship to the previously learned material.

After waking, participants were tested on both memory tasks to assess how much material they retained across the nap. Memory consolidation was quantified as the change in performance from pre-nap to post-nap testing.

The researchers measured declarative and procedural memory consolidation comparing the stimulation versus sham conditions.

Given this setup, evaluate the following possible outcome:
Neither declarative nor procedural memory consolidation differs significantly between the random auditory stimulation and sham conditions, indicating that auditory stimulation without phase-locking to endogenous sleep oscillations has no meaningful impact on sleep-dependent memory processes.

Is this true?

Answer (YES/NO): NO